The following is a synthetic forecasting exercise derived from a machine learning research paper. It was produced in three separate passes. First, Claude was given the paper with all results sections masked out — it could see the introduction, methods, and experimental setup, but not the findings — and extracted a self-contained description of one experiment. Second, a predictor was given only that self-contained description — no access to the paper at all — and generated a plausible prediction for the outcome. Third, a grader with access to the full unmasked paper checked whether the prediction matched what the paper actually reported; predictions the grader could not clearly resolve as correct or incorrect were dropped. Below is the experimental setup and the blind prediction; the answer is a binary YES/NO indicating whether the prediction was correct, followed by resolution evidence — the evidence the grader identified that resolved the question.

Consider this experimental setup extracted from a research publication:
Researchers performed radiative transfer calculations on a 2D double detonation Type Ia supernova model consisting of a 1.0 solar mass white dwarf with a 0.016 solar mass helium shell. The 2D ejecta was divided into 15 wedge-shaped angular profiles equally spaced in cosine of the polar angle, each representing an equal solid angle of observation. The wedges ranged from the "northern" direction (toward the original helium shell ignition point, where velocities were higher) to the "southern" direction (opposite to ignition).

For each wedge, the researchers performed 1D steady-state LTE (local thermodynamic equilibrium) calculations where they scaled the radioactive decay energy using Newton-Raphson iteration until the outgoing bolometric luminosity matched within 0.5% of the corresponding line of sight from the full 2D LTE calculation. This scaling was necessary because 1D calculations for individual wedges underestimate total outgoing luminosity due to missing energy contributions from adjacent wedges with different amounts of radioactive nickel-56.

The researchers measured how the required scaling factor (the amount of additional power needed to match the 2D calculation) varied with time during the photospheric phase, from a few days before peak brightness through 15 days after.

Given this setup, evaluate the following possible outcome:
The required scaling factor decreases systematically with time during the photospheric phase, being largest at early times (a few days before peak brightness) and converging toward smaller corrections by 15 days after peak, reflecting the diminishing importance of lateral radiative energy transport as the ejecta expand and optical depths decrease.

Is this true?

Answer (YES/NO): YES